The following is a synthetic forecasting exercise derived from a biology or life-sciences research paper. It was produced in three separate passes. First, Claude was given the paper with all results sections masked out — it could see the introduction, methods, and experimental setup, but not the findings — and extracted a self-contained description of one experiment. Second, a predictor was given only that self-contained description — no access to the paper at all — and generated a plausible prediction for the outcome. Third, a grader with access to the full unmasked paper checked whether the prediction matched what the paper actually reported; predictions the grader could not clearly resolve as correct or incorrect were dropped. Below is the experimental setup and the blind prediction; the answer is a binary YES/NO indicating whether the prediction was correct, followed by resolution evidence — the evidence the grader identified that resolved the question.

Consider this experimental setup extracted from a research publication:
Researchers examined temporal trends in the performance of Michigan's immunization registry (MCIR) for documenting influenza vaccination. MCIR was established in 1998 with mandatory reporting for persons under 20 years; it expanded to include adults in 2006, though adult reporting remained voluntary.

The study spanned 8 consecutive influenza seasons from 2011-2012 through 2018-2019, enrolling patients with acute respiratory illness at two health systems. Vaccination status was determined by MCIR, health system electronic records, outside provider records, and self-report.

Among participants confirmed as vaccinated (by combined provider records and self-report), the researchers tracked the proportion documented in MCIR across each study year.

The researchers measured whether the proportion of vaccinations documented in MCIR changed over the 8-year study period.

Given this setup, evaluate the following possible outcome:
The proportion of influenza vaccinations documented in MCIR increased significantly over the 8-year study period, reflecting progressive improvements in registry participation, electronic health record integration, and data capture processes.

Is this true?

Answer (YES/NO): YES